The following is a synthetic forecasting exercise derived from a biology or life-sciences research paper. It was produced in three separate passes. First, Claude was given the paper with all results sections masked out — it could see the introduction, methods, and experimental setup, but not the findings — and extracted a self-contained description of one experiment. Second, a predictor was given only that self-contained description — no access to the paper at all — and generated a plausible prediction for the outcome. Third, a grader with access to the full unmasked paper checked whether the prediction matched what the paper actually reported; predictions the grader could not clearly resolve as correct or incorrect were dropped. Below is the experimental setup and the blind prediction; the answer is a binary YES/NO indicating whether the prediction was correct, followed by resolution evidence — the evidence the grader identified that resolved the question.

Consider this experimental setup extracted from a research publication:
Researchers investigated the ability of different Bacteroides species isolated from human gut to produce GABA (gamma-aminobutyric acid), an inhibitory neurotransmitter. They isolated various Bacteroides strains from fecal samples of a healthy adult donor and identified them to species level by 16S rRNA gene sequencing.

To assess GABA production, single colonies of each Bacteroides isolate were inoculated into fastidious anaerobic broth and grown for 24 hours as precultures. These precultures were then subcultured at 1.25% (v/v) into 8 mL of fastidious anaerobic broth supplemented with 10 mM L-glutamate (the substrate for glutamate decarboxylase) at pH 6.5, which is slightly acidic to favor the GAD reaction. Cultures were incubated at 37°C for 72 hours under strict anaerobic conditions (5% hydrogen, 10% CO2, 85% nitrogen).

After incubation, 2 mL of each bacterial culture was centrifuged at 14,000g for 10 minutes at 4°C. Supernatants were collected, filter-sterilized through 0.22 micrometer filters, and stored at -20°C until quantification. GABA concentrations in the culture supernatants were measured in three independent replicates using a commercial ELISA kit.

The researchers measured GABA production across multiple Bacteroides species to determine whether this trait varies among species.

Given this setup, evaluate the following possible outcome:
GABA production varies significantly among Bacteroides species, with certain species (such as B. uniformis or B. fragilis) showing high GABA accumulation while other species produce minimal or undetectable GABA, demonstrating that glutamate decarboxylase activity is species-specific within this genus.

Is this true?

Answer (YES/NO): NO